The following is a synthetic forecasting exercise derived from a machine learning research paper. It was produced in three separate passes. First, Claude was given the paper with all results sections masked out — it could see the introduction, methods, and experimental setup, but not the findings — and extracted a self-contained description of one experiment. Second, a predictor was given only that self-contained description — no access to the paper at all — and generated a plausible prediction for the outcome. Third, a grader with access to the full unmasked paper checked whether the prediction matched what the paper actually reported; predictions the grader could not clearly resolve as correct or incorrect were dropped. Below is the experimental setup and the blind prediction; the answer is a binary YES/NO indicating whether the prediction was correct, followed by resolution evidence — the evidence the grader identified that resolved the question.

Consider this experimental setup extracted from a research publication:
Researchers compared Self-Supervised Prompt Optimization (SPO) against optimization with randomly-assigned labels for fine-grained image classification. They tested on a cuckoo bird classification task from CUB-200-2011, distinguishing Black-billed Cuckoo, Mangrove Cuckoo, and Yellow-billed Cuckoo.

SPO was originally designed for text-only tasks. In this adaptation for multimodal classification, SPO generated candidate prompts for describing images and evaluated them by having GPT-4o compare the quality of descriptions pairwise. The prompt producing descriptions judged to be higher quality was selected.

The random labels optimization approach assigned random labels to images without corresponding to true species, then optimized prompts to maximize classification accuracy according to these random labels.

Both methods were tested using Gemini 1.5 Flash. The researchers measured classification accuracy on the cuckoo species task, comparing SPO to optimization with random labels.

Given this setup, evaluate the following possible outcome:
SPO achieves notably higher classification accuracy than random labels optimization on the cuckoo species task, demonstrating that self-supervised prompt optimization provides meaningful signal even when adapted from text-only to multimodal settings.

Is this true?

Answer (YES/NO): NO